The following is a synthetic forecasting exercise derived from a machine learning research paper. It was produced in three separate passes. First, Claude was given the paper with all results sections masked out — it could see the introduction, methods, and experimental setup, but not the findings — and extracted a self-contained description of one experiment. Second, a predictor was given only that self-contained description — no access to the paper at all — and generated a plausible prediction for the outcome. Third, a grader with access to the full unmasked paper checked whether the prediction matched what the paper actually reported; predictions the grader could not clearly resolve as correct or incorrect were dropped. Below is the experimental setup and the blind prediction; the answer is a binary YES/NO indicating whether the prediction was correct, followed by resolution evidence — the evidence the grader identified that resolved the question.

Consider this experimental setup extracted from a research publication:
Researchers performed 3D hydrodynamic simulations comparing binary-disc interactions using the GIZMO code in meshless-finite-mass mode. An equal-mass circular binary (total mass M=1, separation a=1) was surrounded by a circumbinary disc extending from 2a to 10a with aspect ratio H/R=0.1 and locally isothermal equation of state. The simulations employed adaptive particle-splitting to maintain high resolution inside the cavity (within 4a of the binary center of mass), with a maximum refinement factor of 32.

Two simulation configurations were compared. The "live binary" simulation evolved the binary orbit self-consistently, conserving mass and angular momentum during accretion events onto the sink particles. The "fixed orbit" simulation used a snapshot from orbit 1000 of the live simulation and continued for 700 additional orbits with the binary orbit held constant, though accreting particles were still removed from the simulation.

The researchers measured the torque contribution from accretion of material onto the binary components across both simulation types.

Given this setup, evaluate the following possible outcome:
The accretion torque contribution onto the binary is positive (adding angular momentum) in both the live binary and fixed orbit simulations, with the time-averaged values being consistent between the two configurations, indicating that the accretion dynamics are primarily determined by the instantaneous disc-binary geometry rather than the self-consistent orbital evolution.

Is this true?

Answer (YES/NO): NO